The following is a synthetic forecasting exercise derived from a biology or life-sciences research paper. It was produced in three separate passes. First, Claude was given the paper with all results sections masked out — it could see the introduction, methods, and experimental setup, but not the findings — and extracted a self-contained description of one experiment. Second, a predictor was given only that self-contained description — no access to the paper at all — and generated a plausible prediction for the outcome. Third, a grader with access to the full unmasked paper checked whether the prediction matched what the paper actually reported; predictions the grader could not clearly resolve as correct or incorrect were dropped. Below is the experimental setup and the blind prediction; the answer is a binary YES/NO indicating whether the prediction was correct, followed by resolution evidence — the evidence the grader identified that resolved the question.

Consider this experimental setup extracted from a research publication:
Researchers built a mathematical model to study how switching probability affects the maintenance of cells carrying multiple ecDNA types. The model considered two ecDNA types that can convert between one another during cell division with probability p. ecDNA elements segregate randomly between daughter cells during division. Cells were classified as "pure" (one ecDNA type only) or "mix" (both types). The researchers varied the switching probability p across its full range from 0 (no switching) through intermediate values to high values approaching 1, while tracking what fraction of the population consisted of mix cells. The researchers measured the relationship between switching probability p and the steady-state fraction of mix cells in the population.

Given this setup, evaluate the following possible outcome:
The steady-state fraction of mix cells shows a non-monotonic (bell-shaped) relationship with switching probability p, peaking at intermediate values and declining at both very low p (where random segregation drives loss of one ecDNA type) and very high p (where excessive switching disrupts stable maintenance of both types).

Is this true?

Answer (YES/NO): YES